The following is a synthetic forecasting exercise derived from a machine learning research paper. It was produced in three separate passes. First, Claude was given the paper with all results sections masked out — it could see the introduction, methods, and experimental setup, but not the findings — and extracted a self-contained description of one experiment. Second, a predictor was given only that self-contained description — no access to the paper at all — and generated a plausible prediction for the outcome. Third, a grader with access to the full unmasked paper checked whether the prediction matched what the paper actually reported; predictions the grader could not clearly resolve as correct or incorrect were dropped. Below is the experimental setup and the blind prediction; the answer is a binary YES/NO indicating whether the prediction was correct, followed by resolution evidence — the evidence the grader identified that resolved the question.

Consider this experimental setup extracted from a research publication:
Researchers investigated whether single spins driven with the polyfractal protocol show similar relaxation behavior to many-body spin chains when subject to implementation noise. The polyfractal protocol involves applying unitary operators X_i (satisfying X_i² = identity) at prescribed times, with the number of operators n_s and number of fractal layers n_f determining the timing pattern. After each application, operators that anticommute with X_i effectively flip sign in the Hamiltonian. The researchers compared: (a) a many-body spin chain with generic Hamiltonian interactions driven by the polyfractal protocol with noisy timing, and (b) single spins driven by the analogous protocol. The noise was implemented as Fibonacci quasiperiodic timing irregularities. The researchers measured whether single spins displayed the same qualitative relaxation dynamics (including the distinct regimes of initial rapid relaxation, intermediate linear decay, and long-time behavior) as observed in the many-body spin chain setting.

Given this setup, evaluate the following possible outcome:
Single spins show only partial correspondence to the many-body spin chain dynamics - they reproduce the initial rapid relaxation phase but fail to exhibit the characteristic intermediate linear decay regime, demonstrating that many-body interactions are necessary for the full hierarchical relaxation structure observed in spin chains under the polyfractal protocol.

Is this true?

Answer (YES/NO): NO